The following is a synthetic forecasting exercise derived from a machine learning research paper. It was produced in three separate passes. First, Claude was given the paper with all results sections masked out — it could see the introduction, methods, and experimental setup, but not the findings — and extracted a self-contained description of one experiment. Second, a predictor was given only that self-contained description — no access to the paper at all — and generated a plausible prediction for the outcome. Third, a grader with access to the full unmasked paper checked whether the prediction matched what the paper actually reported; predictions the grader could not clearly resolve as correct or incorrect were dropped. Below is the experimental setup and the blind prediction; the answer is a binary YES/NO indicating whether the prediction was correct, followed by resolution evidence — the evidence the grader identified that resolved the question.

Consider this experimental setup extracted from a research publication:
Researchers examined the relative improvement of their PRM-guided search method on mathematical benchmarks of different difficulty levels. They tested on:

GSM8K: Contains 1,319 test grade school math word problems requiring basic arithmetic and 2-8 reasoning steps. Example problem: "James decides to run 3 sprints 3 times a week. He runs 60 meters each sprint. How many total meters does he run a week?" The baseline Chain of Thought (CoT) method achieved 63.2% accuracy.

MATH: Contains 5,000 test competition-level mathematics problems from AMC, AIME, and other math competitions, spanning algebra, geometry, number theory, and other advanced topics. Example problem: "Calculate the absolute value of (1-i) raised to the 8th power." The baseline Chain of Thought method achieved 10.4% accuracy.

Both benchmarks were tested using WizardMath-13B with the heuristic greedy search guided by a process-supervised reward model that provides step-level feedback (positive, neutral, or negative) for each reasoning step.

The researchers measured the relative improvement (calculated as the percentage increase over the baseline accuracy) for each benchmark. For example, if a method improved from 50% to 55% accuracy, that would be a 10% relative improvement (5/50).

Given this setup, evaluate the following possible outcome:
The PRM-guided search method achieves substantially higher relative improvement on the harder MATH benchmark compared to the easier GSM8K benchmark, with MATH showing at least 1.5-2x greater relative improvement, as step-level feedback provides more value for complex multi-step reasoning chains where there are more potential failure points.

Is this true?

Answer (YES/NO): YES